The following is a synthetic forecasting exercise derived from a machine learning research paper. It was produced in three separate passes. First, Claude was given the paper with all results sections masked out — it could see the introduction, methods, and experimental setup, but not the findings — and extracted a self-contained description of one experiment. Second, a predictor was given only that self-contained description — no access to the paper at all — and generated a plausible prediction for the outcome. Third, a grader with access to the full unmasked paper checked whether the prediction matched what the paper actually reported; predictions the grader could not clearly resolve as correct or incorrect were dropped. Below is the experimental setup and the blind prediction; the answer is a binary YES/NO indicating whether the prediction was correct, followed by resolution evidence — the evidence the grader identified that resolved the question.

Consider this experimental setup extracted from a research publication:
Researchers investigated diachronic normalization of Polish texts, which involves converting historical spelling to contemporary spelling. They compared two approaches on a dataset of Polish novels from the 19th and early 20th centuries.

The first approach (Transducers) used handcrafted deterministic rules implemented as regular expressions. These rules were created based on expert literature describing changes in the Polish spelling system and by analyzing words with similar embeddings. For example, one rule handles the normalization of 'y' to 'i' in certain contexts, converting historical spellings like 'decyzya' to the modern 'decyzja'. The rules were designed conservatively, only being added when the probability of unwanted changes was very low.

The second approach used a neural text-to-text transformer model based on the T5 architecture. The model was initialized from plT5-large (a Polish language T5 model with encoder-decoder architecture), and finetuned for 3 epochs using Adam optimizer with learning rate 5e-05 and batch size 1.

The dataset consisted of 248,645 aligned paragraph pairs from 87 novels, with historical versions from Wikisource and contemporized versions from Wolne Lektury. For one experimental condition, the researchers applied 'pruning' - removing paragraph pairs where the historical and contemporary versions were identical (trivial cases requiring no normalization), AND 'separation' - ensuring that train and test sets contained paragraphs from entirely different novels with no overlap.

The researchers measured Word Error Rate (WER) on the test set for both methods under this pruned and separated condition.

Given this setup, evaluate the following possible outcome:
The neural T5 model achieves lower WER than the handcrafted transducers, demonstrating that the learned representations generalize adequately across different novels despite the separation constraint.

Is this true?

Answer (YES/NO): YES